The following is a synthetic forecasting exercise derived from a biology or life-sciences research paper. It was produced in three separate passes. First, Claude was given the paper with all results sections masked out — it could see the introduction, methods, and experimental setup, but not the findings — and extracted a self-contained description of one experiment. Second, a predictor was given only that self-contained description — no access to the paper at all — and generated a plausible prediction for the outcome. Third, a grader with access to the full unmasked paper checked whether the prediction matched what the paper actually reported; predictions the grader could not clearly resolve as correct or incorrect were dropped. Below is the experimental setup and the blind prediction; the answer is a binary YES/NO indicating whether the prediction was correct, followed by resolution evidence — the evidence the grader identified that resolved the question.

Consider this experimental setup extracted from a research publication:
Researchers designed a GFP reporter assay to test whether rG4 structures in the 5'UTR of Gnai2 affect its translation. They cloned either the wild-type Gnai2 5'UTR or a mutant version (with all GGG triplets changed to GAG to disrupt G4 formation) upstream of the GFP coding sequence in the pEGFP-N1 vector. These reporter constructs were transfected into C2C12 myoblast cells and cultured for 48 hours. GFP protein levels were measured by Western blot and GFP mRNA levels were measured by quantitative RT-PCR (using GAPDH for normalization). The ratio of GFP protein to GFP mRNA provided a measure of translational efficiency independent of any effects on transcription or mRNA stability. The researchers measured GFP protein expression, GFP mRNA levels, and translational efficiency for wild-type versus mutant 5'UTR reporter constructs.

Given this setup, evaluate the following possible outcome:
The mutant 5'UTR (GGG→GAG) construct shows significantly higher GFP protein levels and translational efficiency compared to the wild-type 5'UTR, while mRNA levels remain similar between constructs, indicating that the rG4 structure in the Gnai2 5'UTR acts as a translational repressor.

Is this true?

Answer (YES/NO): YES